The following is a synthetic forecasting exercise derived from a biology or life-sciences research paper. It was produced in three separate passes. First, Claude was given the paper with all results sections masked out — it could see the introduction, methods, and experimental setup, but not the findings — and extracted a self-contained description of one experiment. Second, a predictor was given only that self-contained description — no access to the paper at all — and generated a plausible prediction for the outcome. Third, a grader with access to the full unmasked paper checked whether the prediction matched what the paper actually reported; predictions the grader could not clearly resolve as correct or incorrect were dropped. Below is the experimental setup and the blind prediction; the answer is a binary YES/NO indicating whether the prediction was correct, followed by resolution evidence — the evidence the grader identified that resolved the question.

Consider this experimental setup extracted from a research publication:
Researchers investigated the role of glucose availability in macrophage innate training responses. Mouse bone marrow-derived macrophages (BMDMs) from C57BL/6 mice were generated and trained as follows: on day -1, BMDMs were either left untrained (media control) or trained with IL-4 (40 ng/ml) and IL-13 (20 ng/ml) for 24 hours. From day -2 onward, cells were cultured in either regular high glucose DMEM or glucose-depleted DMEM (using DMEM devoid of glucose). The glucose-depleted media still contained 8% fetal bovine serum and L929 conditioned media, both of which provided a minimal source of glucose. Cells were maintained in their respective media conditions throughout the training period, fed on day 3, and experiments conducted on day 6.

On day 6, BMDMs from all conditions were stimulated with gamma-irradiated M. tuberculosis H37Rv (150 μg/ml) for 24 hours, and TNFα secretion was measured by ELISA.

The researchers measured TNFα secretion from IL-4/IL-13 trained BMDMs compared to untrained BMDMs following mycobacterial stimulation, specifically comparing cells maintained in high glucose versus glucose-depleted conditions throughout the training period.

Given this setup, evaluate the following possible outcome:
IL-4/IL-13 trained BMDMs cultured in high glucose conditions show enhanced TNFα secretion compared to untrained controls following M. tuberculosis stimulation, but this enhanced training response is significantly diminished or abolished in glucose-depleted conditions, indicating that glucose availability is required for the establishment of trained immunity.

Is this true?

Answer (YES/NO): NO